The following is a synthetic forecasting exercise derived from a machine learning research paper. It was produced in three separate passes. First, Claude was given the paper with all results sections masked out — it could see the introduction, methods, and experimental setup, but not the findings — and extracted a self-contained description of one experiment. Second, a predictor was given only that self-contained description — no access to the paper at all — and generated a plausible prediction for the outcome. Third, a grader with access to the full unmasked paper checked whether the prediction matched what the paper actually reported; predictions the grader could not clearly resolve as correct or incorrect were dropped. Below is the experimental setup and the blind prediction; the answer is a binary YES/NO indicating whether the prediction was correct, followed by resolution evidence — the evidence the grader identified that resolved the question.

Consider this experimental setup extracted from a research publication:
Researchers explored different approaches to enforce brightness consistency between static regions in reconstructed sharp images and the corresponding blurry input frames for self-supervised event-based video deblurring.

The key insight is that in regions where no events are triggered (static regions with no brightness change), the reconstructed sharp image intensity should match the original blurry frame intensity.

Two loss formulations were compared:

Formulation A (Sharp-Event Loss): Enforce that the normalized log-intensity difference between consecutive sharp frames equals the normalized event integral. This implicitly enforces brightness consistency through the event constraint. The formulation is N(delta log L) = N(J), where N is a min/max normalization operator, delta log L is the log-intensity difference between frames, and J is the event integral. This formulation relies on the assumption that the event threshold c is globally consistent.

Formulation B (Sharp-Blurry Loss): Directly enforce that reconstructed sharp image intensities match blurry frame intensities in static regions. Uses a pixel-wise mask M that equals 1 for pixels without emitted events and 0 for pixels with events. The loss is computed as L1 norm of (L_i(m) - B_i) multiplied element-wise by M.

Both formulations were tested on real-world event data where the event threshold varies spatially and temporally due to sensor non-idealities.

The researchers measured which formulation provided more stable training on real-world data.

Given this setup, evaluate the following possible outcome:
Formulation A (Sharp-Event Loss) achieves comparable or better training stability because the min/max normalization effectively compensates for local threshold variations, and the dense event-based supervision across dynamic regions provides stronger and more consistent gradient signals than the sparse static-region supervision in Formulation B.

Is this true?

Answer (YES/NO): NO